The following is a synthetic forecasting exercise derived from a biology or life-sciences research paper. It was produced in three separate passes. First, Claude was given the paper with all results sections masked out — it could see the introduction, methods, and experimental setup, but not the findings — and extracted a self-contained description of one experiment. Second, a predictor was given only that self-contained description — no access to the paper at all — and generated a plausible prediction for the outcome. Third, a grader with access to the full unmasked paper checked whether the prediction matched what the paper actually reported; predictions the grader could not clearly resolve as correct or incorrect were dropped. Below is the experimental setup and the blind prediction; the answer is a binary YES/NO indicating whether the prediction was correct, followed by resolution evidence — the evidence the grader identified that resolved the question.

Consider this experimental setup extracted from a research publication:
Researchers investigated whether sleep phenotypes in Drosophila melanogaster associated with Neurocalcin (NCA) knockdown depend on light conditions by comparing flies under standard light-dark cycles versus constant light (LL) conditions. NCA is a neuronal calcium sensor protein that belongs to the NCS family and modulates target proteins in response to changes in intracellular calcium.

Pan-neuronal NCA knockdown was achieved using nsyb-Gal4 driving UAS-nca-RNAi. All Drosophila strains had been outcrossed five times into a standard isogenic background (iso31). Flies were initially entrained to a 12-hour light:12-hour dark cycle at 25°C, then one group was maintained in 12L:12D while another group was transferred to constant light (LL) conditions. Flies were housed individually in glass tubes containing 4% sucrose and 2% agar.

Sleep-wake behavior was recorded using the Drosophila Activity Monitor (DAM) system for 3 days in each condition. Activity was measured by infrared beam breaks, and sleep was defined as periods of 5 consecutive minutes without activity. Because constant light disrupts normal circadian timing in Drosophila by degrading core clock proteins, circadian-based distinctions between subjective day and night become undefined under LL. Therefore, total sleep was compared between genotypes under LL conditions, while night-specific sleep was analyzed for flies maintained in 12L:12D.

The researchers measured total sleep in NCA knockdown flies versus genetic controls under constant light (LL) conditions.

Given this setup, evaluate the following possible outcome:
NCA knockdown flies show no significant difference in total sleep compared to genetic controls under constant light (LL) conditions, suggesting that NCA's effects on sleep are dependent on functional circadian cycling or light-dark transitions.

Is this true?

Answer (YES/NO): YES